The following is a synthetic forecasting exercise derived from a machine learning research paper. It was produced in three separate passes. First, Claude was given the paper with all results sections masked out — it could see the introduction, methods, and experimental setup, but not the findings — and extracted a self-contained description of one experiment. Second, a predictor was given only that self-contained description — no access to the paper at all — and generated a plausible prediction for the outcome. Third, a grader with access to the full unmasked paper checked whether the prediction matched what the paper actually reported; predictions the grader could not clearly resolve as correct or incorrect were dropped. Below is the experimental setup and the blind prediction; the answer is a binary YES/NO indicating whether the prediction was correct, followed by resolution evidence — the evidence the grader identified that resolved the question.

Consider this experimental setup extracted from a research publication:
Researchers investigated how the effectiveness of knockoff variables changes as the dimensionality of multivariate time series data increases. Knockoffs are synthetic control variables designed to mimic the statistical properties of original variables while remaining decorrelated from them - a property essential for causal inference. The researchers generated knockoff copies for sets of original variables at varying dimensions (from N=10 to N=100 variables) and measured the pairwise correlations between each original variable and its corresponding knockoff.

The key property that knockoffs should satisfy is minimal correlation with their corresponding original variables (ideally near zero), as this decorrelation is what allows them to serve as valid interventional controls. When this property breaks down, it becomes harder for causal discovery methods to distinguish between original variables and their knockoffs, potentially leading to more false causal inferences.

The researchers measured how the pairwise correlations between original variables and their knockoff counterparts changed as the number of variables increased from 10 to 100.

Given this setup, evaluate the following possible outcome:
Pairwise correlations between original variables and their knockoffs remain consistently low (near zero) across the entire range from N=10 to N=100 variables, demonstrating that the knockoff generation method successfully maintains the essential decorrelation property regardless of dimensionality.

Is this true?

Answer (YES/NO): NO